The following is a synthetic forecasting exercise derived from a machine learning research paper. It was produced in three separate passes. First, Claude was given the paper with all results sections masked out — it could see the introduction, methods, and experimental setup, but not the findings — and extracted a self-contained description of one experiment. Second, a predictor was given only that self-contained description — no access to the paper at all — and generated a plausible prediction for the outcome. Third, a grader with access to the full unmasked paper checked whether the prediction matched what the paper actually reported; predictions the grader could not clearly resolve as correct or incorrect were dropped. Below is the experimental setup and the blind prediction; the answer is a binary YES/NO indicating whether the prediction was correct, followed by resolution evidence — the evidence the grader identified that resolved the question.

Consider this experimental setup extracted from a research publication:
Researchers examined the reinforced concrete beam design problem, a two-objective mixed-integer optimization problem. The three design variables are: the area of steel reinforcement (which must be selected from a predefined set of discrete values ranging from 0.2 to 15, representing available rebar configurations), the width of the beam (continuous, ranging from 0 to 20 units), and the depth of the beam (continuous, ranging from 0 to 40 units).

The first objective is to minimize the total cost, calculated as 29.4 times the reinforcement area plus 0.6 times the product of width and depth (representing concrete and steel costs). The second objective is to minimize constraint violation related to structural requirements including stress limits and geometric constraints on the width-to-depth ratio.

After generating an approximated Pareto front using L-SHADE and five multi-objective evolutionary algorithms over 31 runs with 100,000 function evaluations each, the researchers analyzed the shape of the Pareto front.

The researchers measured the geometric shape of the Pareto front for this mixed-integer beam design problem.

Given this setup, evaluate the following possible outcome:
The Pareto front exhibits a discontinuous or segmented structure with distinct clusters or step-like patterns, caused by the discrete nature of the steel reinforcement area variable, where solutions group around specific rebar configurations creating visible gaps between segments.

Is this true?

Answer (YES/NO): NO